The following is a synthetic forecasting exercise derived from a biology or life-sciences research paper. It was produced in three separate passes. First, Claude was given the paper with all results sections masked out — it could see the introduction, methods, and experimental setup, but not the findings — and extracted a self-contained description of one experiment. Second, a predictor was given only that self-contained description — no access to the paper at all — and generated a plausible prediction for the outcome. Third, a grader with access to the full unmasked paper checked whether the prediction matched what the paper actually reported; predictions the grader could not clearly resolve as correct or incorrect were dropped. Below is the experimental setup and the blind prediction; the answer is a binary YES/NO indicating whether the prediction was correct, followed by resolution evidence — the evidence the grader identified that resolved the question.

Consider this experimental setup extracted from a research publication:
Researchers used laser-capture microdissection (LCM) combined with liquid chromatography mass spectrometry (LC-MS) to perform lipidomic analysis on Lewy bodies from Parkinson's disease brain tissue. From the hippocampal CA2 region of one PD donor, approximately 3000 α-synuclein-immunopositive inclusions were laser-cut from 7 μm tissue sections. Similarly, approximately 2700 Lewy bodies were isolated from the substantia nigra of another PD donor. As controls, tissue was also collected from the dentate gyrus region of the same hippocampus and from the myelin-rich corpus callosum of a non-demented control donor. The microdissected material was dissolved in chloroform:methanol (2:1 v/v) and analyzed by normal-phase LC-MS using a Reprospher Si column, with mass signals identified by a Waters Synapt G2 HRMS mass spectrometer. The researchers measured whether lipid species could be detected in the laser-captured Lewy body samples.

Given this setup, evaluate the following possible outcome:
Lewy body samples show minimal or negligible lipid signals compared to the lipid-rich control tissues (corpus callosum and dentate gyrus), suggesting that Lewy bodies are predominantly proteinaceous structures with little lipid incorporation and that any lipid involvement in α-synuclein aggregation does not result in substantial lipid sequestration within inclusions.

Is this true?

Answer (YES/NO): NO